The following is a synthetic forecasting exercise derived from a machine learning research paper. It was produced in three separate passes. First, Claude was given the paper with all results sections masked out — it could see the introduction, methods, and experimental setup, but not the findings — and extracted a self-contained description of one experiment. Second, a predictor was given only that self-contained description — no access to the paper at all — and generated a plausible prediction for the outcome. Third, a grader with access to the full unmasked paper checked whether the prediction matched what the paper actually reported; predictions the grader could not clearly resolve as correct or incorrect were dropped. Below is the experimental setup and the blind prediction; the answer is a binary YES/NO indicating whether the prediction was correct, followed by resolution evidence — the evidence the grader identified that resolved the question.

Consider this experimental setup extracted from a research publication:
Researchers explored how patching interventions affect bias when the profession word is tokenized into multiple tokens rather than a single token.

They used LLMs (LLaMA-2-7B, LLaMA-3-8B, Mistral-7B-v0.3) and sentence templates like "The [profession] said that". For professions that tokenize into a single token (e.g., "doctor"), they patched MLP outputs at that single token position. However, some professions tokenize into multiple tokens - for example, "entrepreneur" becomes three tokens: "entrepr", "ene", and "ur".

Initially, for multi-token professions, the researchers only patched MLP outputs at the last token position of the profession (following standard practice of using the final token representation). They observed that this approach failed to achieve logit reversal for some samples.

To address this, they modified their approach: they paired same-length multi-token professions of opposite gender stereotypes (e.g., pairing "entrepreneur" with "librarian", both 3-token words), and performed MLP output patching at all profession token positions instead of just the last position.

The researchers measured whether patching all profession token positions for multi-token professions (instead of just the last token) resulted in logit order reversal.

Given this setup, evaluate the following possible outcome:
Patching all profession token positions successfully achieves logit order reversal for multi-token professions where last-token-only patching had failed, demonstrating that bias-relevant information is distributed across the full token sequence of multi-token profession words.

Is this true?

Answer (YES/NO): YES